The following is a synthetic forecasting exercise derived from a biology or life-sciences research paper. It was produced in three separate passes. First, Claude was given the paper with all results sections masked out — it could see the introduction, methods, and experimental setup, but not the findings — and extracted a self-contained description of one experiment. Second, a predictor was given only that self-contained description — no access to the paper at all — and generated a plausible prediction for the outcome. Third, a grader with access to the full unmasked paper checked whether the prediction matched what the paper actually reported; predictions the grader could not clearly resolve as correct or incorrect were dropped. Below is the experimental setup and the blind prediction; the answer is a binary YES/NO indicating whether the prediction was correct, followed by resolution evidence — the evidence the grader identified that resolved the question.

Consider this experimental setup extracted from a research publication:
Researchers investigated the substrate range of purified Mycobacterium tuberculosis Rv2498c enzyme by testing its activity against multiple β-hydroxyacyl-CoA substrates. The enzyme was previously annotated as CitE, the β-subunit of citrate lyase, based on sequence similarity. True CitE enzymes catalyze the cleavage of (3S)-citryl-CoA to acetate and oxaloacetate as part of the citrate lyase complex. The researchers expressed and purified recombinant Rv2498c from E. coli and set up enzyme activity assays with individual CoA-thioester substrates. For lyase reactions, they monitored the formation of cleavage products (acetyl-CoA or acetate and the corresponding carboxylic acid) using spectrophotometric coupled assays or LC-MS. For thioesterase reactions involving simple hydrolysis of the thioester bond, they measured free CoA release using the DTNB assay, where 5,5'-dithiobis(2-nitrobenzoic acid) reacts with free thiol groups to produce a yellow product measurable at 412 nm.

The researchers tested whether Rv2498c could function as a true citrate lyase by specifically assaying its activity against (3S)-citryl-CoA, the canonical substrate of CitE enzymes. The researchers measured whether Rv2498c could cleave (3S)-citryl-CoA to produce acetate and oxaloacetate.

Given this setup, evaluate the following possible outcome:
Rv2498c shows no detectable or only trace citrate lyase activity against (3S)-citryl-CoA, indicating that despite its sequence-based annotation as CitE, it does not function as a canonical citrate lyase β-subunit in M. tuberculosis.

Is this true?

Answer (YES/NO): YES